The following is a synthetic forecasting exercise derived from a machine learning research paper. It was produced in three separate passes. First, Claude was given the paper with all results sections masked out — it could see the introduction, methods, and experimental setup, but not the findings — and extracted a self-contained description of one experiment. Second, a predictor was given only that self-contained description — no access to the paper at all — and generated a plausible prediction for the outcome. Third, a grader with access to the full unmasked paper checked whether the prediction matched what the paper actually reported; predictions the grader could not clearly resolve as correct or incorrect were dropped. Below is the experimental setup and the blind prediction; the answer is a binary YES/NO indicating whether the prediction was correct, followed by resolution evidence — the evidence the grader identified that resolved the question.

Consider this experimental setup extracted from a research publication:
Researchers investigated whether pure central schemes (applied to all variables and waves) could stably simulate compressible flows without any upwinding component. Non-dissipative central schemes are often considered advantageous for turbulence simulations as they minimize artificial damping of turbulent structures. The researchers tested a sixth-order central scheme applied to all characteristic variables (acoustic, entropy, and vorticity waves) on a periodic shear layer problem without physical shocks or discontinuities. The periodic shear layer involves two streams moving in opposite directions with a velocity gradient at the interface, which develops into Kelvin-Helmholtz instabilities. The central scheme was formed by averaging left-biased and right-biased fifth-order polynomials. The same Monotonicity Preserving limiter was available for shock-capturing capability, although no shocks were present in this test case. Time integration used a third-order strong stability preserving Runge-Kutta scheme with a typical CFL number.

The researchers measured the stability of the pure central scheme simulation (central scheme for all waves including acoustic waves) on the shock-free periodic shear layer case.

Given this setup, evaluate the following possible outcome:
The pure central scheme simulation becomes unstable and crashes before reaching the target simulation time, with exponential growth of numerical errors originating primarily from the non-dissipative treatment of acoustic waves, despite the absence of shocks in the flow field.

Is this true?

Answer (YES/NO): NO